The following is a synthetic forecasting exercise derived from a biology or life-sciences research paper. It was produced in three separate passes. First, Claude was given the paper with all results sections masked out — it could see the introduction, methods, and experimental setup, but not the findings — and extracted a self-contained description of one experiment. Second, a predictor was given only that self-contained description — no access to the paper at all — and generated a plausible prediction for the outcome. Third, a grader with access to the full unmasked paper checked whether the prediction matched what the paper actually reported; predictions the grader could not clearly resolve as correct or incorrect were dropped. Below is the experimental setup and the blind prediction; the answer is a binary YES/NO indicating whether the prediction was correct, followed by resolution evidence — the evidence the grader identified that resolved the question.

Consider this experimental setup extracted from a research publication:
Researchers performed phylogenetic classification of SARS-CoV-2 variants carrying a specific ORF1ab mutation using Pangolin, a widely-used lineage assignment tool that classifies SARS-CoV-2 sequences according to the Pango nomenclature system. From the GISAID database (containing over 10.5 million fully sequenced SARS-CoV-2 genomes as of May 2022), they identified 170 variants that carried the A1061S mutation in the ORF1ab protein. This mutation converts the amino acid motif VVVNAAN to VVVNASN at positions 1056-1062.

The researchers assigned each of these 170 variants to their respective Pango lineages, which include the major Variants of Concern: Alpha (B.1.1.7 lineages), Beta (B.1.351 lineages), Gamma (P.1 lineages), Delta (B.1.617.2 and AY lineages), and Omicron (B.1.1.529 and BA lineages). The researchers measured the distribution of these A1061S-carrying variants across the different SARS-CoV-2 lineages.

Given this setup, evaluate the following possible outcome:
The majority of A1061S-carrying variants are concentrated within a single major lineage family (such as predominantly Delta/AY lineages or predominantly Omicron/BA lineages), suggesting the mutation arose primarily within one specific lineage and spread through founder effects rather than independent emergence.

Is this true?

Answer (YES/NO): YES